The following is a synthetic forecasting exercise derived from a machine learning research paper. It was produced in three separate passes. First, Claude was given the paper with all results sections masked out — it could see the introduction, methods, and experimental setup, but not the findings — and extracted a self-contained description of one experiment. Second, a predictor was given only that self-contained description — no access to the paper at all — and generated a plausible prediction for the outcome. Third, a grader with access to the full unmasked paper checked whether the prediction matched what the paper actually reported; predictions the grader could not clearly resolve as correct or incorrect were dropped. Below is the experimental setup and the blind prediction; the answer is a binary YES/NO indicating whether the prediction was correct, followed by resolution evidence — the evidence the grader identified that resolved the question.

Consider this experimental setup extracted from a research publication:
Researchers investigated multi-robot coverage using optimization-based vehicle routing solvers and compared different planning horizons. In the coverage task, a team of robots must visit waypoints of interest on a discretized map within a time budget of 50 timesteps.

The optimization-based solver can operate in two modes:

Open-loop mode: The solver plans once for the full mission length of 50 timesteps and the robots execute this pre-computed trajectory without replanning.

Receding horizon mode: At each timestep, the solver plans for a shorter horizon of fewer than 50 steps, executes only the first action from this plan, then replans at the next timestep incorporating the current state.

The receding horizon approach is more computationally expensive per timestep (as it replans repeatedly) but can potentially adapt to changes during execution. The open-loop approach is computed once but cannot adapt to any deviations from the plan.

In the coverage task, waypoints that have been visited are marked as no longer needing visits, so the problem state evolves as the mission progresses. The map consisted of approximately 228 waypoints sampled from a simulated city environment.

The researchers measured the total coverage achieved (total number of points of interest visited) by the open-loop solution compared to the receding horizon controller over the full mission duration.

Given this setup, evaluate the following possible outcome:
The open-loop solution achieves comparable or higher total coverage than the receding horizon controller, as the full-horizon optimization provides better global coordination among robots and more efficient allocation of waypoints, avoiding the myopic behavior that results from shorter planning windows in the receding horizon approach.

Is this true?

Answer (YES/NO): YES